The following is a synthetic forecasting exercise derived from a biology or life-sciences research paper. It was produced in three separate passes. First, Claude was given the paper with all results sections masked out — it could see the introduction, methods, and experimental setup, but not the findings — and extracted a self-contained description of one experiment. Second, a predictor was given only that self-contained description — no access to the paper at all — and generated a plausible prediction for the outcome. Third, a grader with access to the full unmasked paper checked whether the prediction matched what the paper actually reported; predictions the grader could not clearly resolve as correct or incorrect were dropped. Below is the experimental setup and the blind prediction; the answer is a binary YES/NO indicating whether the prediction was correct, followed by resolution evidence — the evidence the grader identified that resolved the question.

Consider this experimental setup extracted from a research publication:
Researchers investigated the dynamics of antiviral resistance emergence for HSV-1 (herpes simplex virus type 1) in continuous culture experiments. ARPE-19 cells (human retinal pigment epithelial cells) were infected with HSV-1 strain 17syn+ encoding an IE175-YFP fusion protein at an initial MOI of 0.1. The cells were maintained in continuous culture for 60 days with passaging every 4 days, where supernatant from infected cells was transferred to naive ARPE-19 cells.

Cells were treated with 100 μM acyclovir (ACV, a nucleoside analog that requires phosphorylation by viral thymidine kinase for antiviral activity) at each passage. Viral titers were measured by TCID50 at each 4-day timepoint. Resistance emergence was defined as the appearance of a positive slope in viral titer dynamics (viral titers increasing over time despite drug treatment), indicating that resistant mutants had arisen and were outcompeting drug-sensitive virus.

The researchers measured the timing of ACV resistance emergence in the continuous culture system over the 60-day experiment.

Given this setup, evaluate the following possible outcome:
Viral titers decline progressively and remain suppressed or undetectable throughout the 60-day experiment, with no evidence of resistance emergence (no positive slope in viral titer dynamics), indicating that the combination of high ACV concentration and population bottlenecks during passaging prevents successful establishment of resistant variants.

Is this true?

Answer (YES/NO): NO